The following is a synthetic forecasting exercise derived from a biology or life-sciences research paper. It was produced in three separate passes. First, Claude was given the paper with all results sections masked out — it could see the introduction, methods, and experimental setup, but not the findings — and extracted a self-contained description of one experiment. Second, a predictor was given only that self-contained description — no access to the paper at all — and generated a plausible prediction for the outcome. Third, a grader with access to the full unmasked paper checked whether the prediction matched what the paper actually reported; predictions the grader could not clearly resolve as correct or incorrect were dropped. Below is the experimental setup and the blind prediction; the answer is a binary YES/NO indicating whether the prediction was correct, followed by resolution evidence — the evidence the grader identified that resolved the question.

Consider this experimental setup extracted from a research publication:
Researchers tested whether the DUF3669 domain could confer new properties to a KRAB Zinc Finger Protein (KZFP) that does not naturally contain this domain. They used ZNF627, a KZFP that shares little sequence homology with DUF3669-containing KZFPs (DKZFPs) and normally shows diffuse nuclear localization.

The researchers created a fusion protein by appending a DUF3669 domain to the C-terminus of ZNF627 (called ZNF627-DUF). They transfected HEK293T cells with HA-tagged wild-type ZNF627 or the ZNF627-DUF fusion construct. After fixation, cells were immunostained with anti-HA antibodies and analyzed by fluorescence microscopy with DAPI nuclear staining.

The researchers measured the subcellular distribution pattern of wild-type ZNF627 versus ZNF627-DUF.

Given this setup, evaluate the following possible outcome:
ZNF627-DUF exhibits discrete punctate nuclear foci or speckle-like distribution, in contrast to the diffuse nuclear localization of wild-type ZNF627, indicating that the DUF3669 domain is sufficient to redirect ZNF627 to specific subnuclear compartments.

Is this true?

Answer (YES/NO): YES